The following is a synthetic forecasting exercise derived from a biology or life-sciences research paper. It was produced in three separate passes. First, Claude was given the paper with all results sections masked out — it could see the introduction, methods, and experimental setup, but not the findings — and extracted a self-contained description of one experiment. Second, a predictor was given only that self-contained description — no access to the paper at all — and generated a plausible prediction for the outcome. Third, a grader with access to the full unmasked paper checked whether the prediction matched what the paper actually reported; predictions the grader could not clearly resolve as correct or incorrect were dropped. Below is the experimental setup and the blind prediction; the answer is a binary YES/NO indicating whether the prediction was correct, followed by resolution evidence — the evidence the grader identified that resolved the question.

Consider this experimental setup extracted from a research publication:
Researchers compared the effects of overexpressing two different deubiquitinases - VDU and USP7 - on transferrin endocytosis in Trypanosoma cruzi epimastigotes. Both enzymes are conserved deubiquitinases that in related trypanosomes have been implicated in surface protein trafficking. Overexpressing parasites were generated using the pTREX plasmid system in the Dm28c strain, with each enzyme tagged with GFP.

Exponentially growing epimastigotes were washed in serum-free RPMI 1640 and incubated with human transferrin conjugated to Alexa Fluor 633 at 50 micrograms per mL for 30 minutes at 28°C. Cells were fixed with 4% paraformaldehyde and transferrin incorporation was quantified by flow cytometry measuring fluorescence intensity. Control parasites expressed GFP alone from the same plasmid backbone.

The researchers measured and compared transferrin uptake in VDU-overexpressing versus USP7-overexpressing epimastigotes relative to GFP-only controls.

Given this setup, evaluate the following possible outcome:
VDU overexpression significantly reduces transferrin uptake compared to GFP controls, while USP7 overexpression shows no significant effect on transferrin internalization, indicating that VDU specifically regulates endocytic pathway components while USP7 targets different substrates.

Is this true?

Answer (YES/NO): YES